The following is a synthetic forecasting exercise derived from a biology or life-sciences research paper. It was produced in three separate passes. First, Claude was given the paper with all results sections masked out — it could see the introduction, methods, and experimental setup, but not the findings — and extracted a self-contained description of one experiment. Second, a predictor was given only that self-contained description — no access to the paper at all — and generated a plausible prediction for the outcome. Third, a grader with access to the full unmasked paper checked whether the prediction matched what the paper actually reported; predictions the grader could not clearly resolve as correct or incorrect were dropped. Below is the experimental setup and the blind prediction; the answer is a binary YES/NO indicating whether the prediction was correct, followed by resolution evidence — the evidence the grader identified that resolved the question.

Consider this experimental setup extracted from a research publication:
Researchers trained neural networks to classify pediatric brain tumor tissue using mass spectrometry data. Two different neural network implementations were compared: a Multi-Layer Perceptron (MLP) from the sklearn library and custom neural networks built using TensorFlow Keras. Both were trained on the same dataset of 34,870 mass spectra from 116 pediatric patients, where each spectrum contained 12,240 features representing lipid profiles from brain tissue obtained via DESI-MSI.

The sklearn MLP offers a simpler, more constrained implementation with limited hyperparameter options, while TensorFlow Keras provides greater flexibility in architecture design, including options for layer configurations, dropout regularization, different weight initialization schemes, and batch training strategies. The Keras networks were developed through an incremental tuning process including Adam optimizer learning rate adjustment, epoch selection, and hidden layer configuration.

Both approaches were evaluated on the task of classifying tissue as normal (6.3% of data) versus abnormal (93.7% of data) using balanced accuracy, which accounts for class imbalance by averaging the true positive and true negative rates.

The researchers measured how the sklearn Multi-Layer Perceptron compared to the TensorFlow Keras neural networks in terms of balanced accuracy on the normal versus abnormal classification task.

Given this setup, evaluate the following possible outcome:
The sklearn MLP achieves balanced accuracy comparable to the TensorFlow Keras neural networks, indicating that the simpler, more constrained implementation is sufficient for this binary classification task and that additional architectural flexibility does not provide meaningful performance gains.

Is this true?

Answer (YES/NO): NO